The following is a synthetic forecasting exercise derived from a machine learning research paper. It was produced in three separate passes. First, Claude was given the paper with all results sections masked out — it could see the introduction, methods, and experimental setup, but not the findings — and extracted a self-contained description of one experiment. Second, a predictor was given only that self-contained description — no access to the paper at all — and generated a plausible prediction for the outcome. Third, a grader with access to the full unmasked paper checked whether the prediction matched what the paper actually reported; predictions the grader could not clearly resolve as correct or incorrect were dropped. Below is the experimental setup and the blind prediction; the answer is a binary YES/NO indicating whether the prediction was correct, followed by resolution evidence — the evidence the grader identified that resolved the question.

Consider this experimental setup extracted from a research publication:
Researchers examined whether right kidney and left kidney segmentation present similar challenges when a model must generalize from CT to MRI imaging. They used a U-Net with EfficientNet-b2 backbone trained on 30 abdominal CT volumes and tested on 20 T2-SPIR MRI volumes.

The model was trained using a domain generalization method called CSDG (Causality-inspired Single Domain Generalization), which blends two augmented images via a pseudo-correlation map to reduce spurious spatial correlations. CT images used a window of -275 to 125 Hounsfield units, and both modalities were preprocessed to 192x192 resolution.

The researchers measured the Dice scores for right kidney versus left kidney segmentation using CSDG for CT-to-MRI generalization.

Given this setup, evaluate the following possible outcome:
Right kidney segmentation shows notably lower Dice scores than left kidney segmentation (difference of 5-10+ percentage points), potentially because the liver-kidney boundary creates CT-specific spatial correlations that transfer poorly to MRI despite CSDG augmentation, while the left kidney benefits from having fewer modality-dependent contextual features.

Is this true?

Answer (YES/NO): NO